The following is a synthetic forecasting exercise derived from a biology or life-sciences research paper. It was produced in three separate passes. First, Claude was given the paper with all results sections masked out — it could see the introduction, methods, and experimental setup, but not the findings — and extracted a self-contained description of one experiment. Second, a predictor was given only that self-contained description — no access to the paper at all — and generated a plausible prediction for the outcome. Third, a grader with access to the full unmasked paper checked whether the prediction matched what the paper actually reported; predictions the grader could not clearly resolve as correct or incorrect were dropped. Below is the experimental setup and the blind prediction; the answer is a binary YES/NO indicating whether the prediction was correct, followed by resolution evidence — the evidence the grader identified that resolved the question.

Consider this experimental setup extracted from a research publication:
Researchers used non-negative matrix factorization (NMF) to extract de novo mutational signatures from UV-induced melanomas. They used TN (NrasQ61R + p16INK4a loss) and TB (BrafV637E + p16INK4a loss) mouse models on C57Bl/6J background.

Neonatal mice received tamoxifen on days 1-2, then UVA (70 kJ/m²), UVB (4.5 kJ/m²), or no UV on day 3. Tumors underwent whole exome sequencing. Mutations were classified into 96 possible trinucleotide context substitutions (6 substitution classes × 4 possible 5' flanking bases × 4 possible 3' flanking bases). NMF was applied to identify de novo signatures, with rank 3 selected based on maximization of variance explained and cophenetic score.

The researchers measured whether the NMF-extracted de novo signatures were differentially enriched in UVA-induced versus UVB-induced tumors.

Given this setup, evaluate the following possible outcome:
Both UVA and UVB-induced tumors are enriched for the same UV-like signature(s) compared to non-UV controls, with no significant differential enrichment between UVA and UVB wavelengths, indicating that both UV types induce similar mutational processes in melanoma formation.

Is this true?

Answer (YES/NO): NO